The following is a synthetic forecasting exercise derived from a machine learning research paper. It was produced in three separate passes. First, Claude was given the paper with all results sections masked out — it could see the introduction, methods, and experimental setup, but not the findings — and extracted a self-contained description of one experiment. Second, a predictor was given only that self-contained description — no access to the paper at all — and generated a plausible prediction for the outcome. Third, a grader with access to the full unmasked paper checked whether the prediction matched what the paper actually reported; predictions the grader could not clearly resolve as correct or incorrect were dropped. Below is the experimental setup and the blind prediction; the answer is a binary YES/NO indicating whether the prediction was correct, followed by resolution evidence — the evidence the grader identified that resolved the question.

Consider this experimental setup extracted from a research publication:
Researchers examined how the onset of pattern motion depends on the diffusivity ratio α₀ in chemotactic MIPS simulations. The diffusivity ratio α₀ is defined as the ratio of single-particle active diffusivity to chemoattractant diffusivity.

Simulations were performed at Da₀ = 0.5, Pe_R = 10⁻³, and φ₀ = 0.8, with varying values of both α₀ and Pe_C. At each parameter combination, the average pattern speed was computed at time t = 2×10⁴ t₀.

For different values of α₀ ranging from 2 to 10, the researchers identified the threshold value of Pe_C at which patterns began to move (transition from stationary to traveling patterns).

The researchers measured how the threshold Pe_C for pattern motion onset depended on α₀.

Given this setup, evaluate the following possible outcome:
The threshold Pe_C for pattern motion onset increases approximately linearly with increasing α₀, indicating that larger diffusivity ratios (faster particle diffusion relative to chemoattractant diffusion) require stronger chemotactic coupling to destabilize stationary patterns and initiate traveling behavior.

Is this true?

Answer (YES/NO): NO